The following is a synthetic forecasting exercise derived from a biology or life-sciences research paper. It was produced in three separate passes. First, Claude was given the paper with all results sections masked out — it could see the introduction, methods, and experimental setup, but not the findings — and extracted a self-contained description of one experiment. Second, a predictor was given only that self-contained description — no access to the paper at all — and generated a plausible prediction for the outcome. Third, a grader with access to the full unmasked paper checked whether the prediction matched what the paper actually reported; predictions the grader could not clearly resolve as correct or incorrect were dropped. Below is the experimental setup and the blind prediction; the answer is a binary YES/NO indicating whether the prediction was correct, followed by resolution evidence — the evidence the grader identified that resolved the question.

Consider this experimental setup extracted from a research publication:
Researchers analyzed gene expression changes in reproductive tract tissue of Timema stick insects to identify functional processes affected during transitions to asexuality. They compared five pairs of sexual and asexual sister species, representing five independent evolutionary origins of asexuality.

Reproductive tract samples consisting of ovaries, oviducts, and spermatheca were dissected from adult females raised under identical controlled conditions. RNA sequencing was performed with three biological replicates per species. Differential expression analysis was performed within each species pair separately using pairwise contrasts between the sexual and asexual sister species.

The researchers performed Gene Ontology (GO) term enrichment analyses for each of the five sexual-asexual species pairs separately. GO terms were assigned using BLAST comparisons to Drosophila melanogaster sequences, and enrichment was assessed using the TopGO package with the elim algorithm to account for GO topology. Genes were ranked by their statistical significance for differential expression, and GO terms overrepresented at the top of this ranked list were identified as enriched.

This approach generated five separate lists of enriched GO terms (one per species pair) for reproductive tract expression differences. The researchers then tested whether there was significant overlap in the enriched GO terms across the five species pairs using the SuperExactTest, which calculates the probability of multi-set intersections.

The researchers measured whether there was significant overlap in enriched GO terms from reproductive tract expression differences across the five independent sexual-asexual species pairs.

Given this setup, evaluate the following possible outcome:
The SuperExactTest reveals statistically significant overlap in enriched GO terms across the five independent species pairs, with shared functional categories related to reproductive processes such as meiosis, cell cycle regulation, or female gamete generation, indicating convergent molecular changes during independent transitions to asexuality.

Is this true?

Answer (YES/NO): NO